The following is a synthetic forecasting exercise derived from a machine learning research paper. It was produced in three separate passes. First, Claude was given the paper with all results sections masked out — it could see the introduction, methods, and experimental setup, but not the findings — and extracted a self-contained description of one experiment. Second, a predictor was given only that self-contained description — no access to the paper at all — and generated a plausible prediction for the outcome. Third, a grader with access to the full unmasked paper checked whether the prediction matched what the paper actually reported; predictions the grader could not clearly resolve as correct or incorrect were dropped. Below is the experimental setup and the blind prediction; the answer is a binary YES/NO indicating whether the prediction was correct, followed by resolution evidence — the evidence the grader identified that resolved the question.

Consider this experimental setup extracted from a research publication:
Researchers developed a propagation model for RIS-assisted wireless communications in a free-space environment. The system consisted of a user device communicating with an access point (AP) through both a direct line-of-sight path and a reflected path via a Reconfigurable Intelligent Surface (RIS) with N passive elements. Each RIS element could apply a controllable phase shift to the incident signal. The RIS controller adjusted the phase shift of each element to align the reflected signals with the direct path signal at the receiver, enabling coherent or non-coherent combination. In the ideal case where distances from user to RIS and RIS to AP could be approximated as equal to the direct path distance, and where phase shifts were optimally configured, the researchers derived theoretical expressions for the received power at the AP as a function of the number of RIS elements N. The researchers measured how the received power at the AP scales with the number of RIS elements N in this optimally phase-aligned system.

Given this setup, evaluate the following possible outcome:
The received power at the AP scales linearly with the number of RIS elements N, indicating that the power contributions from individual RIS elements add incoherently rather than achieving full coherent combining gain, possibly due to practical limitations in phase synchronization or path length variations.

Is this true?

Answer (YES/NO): NO